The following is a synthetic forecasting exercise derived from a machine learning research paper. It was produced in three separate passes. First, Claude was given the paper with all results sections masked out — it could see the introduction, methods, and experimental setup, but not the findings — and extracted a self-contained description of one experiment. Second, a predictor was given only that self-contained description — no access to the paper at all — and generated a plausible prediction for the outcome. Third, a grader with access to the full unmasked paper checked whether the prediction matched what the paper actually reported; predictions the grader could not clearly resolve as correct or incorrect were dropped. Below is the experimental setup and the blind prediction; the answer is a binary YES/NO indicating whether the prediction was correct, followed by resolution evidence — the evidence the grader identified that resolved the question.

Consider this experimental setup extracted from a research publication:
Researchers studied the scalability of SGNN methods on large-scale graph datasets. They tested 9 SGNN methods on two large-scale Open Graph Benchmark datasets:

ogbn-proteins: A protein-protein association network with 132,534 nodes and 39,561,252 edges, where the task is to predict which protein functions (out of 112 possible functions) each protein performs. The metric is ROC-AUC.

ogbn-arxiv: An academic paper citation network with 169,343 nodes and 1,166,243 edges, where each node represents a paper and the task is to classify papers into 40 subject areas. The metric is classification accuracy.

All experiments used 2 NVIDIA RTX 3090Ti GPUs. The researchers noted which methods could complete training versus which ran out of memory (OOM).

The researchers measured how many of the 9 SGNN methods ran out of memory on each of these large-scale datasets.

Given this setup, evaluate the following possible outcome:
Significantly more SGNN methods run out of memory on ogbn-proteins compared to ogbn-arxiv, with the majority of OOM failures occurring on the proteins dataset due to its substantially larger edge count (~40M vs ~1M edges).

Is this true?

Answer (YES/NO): YES